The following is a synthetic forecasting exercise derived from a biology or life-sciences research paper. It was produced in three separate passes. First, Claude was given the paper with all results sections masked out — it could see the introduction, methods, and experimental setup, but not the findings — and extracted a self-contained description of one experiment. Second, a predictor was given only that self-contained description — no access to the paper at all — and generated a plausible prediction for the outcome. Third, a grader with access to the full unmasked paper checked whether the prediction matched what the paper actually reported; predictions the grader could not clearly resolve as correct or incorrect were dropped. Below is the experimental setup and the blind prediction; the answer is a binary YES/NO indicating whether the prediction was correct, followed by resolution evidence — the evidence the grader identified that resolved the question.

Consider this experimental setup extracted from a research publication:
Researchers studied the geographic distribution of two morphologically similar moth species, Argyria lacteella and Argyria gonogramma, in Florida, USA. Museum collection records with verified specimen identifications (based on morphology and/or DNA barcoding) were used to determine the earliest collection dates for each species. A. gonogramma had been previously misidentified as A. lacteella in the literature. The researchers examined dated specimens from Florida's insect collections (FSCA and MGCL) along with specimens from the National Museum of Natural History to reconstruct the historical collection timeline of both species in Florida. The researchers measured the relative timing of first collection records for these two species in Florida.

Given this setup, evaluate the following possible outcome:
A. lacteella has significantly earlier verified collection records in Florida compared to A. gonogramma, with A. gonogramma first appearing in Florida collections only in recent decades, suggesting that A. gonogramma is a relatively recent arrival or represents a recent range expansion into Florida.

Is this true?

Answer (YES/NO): NO